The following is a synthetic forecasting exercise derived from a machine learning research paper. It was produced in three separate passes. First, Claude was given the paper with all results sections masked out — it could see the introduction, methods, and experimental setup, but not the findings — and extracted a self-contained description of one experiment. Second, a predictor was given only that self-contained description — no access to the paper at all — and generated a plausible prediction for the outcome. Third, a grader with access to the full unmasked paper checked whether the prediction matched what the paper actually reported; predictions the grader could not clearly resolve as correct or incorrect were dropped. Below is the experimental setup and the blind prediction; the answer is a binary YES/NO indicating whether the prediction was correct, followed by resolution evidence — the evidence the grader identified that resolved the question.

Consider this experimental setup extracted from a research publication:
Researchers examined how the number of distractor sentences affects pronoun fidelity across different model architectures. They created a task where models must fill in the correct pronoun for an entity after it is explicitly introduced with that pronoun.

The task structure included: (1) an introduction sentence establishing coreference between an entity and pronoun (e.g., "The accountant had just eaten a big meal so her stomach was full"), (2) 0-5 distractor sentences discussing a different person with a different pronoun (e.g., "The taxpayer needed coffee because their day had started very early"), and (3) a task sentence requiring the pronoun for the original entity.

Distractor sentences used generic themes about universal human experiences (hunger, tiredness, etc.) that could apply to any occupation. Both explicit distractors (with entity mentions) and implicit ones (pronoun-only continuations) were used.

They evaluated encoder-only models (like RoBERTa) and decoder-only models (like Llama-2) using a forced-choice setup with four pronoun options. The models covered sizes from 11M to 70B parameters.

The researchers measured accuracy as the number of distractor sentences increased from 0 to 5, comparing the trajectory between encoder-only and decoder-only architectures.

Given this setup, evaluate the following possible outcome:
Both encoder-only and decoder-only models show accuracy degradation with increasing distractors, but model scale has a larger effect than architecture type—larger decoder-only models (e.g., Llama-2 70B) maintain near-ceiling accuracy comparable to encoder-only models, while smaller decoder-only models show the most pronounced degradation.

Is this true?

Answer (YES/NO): NO